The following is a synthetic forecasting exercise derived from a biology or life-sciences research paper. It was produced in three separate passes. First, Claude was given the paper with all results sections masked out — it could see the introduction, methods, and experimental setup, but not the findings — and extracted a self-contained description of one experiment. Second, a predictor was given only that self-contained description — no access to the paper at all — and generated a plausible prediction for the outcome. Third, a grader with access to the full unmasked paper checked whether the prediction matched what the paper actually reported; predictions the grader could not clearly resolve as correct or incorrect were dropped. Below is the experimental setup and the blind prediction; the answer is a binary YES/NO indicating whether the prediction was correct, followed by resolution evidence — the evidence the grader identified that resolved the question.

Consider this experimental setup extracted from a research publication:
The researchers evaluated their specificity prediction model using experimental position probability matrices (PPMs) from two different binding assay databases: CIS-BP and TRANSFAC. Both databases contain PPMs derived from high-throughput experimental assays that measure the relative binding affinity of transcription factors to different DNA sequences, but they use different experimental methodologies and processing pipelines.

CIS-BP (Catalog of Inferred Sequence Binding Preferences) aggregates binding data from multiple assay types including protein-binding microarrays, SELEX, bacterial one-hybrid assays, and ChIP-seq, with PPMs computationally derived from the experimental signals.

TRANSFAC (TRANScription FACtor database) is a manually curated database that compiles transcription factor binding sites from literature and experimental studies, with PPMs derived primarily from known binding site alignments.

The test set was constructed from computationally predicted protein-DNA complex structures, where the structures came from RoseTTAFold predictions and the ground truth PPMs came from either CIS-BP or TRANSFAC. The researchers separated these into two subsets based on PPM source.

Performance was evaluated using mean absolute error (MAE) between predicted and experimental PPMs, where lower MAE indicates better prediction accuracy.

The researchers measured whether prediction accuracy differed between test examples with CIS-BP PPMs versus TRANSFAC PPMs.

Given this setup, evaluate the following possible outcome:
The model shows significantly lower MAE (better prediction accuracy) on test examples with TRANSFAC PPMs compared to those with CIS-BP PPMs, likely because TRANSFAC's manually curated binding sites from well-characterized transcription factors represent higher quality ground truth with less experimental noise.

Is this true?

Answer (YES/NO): NO